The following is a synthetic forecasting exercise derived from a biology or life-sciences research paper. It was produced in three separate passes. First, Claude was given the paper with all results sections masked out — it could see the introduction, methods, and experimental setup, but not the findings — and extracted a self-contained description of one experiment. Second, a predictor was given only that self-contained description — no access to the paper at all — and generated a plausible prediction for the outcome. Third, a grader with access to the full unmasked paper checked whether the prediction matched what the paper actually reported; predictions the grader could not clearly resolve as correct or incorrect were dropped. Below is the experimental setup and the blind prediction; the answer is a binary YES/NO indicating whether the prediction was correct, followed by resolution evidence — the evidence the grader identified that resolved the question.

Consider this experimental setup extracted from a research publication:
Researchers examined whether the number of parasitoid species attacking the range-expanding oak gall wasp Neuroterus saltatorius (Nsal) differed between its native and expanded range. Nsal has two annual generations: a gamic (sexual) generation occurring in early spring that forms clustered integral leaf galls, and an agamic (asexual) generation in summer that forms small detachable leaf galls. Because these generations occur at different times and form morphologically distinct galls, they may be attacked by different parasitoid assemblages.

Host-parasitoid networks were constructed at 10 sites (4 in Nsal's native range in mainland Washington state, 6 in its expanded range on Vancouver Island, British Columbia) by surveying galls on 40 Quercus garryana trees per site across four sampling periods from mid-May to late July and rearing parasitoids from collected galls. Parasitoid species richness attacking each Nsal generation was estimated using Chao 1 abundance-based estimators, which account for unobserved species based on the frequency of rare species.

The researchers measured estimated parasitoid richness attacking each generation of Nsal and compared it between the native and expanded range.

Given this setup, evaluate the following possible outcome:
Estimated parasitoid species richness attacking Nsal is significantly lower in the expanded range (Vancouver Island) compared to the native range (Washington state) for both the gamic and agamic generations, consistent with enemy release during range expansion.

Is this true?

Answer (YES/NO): NO